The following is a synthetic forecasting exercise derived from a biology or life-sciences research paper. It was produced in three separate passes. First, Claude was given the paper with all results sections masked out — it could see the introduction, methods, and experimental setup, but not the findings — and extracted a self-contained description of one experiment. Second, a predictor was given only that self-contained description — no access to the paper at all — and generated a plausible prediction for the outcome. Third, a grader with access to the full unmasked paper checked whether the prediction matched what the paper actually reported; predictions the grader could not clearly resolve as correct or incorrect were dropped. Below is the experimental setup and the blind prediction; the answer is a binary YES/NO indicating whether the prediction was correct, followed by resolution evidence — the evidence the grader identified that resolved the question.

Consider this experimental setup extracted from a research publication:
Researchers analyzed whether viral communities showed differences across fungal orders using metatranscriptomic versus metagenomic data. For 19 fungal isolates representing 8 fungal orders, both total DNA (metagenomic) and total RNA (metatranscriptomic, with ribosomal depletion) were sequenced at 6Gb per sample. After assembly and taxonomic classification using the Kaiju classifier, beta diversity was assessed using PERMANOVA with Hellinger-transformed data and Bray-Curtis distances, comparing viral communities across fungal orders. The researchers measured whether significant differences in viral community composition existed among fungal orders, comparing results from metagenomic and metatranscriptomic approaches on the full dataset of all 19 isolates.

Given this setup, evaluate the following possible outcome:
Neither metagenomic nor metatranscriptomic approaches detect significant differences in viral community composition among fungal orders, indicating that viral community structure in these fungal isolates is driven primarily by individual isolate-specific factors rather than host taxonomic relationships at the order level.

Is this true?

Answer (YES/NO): NO